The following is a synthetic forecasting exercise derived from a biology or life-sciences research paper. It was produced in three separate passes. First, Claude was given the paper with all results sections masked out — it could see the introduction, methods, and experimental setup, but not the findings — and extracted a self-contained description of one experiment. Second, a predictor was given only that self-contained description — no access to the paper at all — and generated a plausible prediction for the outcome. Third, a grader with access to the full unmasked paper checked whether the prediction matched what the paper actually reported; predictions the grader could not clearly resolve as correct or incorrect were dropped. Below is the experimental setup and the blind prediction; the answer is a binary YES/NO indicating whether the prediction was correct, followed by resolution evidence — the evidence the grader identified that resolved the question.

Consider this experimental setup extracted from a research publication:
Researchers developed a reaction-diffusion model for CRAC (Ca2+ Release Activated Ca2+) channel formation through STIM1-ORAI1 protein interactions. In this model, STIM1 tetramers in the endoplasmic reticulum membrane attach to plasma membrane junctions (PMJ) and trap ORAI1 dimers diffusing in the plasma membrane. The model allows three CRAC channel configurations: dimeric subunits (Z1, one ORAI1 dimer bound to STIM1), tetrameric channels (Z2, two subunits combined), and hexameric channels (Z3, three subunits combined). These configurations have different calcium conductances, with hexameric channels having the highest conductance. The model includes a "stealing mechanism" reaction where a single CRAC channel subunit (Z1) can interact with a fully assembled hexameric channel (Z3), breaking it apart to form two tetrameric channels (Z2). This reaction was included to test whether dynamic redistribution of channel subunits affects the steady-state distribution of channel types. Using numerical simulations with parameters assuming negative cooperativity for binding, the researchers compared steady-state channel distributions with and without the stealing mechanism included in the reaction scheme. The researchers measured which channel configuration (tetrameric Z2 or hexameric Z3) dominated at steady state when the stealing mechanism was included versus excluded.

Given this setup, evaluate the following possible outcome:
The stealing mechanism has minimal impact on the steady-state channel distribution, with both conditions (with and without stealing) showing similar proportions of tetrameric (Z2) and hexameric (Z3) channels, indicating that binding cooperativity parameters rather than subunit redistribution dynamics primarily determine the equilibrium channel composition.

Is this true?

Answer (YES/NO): NO